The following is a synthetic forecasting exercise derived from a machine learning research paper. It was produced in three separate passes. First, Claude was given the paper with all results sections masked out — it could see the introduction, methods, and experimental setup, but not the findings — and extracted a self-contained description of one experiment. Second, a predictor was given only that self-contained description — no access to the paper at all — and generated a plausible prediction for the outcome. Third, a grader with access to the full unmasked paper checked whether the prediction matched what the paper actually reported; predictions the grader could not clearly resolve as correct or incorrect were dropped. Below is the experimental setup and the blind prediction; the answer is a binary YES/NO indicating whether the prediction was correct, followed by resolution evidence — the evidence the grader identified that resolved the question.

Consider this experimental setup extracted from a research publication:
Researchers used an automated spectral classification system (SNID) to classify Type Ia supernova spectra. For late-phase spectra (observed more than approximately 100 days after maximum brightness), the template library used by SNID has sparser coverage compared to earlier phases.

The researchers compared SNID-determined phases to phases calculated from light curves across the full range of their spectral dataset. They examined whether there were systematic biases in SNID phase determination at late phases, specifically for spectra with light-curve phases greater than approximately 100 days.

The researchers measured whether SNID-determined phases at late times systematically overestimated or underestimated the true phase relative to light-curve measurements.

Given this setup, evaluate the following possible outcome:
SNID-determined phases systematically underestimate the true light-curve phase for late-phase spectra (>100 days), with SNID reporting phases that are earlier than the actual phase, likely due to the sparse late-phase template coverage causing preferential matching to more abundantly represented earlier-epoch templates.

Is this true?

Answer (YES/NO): YES